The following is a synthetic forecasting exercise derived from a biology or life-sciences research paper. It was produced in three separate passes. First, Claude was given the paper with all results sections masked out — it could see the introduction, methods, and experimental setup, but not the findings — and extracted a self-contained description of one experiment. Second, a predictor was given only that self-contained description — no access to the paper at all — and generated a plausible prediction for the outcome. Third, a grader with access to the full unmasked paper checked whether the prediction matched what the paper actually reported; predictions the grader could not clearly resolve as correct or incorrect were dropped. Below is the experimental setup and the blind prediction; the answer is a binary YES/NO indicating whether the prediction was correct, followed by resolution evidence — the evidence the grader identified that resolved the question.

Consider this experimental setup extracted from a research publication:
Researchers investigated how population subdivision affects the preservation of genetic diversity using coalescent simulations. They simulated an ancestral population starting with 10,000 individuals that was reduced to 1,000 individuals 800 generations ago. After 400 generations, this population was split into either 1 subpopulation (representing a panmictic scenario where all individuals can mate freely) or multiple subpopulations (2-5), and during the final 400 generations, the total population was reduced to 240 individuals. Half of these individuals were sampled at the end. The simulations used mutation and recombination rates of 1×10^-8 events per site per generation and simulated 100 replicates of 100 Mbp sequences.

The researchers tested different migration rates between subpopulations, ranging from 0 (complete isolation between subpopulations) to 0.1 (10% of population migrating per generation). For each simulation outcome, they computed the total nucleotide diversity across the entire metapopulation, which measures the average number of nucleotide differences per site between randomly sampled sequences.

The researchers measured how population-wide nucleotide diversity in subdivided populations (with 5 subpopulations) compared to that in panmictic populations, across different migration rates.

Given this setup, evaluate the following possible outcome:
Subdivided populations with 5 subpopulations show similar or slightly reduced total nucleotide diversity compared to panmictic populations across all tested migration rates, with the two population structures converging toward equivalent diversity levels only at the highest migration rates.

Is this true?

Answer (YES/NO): NO